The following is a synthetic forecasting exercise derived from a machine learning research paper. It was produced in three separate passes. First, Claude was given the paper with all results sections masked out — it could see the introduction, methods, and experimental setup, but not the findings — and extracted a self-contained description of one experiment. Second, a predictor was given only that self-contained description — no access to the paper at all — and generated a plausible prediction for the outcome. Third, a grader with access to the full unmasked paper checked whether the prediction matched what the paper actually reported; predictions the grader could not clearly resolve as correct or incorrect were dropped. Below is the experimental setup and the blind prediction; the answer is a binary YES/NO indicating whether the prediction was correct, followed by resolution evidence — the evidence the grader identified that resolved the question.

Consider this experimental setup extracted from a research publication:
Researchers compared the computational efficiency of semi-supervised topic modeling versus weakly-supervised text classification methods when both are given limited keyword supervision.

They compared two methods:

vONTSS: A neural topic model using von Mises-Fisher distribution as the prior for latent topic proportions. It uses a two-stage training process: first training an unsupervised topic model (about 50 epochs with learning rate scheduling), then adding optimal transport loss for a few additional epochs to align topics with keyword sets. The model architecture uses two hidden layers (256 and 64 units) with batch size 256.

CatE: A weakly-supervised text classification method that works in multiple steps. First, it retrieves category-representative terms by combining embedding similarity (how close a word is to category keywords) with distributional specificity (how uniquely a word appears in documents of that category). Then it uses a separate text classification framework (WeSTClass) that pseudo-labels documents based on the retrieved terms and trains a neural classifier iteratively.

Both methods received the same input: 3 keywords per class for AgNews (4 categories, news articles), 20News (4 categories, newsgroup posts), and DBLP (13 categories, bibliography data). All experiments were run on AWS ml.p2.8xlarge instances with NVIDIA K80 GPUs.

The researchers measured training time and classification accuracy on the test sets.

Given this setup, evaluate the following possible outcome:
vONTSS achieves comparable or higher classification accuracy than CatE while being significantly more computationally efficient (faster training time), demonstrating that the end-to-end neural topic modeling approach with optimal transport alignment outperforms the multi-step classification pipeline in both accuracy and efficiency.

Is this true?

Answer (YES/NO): YES